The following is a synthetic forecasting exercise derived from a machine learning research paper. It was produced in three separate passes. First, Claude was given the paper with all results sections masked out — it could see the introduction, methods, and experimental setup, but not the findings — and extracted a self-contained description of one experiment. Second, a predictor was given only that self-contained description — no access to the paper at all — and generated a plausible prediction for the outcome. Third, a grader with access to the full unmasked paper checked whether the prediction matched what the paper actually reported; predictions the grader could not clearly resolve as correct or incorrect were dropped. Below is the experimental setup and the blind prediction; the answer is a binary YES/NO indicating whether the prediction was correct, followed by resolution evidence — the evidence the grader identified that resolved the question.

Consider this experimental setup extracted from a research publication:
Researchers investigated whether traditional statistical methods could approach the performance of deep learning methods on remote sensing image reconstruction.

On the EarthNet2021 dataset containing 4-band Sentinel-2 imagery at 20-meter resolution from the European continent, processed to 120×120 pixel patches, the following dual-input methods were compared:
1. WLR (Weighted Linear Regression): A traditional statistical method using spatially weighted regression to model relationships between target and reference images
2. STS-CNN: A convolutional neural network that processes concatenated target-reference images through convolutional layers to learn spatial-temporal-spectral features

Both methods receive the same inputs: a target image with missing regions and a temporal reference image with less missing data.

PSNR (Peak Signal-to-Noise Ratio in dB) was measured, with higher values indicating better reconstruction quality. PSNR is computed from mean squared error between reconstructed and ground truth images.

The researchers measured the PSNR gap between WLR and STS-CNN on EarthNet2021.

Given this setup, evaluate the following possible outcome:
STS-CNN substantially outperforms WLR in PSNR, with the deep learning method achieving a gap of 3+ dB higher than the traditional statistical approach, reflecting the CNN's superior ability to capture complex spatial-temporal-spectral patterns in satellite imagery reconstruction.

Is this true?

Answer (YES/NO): NO